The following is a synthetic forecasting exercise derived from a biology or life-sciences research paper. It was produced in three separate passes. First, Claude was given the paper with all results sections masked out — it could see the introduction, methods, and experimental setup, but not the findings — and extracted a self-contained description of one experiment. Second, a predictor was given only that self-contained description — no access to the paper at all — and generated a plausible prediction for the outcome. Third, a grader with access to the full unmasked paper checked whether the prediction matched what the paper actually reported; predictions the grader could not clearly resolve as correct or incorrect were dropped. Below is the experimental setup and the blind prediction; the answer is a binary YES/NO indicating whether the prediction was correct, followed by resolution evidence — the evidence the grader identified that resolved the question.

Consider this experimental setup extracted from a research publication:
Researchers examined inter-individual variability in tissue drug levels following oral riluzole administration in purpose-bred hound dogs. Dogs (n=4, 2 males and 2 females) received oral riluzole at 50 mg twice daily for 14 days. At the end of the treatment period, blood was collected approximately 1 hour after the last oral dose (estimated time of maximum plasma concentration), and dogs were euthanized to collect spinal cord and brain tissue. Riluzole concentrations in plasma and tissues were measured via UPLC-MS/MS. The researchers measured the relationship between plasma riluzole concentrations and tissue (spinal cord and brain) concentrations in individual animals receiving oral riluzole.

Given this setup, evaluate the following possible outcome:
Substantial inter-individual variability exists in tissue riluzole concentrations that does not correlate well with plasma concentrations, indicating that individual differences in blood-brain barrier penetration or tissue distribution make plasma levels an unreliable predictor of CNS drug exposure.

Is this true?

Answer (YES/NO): NO